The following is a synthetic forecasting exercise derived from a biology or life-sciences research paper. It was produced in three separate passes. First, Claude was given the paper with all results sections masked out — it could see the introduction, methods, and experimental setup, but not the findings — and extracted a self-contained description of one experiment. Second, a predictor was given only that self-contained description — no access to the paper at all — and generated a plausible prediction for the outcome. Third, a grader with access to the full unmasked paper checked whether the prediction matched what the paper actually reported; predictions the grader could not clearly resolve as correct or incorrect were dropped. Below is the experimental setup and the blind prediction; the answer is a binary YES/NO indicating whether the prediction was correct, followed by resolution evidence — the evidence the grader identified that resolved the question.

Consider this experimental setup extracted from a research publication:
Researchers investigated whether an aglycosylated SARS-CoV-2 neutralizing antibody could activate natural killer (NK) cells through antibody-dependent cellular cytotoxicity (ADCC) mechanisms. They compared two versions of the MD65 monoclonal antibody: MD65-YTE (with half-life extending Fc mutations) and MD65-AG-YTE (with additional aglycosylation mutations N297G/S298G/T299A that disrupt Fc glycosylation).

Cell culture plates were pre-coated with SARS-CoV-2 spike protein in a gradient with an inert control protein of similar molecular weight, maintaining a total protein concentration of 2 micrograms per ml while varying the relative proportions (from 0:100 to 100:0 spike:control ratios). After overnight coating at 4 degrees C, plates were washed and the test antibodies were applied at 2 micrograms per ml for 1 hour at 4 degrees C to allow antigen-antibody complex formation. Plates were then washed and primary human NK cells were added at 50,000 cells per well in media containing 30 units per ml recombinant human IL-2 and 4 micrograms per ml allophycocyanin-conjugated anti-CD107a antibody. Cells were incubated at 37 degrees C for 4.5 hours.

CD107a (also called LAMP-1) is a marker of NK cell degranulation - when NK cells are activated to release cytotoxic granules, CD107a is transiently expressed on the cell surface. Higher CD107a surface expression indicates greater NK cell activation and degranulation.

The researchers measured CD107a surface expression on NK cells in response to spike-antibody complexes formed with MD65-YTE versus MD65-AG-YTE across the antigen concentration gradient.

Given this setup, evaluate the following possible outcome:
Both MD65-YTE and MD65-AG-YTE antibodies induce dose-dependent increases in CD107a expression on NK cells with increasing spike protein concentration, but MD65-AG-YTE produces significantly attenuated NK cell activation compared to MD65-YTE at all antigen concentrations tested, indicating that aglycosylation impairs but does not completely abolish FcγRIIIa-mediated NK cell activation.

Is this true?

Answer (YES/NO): NO